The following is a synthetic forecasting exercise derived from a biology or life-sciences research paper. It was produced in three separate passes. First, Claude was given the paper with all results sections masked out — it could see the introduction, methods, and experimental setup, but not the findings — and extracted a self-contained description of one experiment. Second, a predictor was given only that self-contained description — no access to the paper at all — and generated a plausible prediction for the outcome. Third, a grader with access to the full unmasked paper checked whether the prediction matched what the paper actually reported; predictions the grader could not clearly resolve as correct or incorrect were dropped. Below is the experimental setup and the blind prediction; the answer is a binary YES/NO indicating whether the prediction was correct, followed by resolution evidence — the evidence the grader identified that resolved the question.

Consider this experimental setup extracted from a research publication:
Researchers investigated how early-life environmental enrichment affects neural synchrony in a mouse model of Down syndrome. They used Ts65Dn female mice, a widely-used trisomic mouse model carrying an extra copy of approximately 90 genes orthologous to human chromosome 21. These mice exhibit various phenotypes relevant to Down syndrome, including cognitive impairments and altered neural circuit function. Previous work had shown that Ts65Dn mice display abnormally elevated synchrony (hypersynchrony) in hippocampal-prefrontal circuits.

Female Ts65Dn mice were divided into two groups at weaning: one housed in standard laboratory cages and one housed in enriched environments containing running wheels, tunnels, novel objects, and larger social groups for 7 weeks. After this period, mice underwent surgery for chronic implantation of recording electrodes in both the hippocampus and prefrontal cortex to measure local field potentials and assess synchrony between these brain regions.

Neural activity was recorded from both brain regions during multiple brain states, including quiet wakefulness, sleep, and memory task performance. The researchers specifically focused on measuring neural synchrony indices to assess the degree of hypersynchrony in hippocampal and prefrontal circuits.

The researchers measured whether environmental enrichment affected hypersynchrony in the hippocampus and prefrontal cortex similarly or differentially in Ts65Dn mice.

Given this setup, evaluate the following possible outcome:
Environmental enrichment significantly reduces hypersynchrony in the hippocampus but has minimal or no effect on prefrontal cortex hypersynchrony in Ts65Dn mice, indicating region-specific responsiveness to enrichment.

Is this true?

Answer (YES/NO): NO